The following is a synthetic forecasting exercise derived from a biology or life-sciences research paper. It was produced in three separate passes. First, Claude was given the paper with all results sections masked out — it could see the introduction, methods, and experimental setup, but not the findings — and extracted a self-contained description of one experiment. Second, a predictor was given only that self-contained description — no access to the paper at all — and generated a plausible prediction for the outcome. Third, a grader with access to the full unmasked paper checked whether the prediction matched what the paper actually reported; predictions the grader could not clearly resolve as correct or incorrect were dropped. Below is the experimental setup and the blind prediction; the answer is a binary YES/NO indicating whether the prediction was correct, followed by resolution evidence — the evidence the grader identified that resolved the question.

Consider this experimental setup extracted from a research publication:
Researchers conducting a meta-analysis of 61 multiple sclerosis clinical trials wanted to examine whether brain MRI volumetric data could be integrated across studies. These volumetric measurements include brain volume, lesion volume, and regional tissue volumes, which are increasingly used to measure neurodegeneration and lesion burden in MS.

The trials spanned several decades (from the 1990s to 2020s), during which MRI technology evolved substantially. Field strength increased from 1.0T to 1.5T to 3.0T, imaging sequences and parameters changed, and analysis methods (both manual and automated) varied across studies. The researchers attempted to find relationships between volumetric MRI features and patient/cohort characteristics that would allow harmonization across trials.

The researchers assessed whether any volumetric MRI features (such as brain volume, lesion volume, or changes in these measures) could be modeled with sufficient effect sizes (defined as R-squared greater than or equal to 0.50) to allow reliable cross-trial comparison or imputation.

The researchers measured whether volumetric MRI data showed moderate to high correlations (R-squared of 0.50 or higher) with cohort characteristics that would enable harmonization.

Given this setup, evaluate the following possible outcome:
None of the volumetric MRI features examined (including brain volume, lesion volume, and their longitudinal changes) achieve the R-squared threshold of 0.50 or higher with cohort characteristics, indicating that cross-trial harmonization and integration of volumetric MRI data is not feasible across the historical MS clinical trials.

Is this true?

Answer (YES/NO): YES